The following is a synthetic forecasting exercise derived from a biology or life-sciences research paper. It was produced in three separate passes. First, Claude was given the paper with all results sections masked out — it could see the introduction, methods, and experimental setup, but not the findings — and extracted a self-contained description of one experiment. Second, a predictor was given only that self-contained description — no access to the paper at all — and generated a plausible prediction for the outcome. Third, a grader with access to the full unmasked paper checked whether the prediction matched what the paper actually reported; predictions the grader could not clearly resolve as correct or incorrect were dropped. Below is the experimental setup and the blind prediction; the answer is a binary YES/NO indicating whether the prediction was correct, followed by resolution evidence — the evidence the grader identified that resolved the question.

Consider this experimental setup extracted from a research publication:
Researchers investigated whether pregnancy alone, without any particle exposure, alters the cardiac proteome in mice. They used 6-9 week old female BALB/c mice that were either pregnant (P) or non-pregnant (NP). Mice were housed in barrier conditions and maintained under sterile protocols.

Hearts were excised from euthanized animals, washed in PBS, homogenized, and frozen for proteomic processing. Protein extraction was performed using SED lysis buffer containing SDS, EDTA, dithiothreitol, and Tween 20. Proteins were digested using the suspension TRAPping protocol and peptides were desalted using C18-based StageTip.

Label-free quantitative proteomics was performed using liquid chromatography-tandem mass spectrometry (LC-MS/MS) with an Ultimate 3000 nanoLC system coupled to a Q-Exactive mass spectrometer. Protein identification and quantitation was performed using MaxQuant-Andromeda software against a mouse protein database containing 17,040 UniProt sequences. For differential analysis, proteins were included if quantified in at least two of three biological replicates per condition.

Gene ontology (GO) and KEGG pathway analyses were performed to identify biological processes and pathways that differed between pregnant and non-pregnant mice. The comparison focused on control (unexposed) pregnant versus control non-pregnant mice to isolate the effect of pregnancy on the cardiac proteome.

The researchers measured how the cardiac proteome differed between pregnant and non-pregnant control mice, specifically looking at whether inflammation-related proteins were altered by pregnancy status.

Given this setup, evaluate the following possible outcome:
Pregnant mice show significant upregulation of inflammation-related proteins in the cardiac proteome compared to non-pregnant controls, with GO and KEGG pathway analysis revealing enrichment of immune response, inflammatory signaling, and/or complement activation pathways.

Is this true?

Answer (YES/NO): NO